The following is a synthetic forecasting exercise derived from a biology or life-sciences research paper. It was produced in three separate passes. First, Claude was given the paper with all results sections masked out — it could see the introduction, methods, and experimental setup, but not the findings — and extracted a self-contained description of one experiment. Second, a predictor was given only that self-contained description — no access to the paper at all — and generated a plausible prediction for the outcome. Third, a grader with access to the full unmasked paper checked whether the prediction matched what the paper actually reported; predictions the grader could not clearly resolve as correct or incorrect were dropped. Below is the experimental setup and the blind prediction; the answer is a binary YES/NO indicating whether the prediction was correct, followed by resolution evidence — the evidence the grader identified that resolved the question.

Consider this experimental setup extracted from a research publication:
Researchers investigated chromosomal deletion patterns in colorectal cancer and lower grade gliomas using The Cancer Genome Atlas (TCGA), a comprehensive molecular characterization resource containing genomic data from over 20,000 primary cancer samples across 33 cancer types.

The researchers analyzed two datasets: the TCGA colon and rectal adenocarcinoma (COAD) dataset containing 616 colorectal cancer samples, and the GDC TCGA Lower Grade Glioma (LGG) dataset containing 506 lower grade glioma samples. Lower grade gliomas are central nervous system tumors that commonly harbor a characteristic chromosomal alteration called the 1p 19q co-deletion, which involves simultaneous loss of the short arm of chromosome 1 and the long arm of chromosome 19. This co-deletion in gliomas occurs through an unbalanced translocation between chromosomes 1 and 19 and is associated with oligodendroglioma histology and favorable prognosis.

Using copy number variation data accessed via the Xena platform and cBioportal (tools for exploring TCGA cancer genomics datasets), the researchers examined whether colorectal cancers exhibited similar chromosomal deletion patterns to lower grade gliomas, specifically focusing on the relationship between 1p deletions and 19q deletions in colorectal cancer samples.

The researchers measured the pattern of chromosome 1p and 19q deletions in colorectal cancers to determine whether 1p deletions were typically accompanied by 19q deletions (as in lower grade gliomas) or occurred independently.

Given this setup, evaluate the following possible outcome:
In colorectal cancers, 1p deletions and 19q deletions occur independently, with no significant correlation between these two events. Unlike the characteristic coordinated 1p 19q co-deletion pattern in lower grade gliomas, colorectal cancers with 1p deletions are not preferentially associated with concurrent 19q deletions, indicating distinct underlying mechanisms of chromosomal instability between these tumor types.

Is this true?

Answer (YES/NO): YES